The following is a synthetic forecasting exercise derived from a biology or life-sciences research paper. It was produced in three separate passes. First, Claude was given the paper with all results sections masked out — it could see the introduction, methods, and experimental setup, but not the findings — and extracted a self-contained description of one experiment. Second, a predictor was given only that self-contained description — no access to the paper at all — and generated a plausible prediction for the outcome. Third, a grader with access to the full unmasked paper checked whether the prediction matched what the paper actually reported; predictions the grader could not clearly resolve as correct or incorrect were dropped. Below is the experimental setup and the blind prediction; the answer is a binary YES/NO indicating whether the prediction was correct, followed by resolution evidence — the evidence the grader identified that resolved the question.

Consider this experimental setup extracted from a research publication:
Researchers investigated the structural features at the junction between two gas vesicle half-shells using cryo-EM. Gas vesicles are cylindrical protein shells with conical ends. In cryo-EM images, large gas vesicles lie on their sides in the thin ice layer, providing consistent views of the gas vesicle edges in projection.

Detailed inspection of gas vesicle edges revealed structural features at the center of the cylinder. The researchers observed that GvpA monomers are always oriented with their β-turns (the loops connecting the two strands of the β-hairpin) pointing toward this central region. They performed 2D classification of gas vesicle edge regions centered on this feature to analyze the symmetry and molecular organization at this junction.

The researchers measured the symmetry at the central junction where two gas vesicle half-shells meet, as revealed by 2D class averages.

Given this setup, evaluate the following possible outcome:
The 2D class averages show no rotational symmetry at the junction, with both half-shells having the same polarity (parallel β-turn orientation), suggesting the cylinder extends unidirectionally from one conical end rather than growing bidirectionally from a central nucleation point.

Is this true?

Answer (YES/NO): NO